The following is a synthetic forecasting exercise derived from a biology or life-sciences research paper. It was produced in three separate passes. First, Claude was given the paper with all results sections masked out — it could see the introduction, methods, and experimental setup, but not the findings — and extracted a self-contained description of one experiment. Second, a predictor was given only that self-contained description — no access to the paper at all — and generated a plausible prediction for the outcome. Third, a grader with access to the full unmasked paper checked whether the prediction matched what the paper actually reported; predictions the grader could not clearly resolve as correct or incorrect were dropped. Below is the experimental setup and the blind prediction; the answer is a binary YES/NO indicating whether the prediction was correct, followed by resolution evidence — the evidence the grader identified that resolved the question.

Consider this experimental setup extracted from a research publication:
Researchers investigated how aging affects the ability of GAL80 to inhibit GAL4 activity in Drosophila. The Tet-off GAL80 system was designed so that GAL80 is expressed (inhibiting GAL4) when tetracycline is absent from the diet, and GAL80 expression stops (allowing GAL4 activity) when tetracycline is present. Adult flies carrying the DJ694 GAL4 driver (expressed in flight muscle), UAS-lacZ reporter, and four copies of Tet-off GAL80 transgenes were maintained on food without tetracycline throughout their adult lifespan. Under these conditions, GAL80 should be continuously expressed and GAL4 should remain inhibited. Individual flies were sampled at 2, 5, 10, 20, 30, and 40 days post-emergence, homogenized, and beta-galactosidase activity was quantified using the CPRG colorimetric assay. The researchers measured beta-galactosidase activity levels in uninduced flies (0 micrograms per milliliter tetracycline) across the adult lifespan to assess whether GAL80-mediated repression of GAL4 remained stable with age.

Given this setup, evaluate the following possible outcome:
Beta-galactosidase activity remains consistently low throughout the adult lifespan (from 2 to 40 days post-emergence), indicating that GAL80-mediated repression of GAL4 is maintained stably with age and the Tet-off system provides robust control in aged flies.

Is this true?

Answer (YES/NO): NO